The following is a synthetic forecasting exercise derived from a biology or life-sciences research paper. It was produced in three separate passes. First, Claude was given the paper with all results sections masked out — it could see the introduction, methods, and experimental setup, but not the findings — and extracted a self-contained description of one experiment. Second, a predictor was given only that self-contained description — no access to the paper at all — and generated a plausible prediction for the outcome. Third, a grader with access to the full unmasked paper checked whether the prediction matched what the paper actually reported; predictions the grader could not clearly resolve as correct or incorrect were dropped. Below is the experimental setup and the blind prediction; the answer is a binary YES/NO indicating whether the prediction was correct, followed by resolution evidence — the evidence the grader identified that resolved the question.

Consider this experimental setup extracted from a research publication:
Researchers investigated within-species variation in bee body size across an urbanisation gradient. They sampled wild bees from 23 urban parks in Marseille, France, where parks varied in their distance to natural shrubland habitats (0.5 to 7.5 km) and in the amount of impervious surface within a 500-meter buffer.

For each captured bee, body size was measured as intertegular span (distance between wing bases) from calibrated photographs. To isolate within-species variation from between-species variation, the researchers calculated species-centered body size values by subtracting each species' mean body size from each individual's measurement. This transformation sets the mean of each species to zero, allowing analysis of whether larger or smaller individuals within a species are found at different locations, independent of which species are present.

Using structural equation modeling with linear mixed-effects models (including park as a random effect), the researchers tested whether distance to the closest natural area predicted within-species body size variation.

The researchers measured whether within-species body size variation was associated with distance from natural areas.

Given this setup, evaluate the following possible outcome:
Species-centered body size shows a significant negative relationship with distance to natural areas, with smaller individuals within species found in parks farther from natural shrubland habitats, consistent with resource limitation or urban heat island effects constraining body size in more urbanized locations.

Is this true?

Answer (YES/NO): NO